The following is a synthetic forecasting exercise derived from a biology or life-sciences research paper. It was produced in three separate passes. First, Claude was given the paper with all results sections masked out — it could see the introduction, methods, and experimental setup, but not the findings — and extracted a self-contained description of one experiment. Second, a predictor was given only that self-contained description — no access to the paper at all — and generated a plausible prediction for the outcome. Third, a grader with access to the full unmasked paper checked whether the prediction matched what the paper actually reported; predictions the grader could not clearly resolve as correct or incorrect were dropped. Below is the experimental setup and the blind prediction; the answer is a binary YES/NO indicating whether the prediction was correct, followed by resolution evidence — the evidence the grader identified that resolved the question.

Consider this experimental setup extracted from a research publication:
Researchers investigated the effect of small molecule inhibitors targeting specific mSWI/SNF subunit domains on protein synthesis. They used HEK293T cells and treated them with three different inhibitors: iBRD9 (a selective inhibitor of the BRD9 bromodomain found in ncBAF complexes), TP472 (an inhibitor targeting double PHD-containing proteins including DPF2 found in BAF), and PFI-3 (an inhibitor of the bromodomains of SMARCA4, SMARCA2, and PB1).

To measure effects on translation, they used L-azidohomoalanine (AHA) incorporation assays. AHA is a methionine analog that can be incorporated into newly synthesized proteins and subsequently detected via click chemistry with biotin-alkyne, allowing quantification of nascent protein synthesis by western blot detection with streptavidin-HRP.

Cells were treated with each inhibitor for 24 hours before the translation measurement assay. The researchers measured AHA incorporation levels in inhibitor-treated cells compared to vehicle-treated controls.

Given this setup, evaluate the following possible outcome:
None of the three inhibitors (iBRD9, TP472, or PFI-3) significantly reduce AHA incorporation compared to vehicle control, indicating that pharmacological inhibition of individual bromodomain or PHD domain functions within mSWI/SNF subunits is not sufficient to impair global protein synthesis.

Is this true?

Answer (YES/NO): NO